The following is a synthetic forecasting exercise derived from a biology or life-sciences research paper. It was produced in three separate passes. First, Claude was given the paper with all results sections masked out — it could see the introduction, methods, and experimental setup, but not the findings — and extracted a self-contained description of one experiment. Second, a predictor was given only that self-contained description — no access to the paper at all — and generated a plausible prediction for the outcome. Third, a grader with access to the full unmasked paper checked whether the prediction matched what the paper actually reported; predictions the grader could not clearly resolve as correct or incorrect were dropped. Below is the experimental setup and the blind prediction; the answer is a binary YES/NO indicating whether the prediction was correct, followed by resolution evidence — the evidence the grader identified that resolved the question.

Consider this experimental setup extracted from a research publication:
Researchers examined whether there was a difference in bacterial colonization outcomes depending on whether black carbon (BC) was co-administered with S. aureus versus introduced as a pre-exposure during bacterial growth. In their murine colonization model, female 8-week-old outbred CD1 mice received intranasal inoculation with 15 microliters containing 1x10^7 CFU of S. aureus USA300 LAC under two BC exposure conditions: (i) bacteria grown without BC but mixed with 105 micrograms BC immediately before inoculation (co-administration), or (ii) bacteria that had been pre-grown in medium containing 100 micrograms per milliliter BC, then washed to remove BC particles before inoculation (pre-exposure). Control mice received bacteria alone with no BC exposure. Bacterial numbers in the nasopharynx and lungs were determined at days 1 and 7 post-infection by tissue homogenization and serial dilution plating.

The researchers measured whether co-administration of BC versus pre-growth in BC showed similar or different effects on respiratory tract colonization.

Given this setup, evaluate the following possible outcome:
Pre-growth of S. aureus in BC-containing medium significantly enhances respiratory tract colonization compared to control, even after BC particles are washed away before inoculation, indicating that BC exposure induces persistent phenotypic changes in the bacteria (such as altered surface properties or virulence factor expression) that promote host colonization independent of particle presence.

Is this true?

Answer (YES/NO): YES